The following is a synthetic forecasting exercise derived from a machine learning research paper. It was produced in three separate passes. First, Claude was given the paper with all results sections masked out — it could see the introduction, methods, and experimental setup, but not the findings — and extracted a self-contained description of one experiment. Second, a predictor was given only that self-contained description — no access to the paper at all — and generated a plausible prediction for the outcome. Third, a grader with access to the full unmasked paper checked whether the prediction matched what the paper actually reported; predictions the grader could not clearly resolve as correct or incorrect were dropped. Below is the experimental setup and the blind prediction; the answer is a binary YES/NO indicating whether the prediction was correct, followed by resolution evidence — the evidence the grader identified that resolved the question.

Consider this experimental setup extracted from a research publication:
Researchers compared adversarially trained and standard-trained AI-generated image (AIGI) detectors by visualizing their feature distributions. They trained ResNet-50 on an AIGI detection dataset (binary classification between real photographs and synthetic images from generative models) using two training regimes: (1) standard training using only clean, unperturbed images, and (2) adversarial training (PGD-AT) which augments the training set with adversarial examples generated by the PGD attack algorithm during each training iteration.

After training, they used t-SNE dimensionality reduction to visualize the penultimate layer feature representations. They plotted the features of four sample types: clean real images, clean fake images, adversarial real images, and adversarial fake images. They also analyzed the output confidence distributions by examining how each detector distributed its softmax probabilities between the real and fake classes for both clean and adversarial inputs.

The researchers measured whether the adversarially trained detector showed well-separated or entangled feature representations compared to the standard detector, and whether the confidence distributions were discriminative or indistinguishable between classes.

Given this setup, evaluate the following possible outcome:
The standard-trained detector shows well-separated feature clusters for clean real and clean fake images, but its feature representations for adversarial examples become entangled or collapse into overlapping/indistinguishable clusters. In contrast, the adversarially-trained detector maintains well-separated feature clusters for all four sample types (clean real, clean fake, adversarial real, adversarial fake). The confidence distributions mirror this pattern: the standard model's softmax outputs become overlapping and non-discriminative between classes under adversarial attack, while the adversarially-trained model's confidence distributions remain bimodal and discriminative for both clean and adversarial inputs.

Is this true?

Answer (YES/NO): NO